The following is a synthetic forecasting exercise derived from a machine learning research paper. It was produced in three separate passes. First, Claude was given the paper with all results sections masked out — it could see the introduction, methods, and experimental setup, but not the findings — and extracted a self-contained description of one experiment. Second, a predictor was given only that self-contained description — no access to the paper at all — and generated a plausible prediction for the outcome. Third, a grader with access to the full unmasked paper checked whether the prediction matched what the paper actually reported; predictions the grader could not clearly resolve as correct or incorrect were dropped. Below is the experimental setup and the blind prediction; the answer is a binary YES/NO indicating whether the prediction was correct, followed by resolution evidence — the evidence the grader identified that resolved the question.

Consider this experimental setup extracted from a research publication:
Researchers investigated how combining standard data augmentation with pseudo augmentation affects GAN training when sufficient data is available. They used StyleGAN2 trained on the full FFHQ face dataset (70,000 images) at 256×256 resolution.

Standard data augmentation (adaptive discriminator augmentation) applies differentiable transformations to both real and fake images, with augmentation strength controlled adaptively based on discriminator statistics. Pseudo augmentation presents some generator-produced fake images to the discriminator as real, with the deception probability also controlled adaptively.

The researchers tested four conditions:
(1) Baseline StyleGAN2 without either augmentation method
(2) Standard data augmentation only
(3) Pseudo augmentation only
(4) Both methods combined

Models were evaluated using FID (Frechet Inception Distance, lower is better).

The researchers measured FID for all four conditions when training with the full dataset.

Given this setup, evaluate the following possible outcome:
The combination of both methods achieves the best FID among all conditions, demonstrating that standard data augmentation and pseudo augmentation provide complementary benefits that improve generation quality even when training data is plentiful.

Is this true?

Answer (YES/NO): NO